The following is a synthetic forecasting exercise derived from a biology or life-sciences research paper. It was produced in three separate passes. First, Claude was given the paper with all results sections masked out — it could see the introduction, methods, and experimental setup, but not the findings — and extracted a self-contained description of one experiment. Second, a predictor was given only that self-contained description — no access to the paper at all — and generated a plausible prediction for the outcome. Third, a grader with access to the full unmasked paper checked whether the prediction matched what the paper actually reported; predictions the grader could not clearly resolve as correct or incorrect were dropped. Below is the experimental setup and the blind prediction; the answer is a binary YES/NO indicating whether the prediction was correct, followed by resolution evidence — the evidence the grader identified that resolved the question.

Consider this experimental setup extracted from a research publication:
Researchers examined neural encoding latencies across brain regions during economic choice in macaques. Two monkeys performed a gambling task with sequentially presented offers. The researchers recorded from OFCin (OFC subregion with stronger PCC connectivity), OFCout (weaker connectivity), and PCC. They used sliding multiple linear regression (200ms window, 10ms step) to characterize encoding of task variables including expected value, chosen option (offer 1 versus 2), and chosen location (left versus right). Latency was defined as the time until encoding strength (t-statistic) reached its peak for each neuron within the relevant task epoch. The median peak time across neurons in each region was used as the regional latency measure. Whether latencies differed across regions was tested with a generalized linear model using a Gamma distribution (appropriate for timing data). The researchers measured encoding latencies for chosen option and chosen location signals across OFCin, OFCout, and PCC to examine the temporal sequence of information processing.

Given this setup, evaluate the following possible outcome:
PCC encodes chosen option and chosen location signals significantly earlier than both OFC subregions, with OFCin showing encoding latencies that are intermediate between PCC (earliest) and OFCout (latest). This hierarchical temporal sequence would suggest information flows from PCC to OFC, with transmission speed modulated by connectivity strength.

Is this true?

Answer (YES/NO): NO